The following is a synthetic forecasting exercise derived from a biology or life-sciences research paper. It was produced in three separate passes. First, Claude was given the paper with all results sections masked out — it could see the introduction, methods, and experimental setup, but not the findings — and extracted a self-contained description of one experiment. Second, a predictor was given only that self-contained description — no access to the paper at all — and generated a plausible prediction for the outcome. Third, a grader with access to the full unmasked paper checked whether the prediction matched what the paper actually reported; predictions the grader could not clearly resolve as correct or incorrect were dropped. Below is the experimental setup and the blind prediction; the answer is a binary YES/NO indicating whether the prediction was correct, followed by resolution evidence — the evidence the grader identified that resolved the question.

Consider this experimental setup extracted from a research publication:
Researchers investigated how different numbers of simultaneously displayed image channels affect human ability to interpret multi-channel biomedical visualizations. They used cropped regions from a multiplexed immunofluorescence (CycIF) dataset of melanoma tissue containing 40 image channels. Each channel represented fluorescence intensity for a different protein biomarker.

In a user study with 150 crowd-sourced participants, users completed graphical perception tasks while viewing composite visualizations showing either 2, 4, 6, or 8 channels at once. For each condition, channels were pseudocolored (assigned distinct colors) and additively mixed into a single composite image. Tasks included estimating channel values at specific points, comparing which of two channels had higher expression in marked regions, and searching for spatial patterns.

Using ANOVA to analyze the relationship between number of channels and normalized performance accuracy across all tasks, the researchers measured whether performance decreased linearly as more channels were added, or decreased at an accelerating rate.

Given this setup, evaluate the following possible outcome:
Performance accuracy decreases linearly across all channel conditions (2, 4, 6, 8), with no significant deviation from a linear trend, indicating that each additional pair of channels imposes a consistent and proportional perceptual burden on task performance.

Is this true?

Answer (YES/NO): NO